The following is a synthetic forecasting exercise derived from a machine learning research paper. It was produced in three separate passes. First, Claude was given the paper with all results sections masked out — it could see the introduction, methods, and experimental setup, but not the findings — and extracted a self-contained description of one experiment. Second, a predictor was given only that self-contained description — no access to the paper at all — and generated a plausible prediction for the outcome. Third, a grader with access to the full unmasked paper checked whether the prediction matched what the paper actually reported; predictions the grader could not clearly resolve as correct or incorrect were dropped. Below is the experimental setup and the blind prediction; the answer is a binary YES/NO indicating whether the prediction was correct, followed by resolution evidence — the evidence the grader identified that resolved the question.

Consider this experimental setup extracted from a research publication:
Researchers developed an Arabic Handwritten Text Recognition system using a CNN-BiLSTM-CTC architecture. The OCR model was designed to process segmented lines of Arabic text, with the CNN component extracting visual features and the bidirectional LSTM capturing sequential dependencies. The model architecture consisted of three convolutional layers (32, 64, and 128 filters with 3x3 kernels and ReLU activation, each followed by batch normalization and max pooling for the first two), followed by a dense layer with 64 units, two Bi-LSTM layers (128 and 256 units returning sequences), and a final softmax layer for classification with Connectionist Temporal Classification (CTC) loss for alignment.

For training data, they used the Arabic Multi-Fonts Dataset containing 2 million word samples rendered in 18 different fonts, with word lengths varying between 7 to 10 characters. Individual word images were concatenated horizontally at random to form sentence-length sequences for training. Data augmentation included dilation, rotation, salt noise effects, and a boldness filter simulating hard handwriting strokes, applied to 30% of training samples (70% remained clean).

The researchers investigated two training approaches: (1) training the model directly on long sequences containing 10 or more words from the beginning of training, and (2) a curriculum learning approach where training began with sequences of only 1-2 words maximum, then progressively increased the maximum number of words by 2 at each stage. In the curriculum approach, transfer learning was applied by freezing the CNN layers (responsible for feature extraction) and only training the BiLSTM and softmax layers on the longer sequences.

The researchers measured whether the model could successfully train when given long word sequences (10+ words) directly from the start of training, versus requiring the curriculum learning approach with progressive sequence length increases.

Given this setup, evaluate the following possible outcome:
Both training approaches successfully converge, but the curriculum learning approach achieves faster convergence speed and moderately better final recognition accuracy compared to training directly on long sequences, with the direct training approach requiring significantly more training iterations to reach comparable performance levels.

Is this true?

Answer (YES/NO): NO